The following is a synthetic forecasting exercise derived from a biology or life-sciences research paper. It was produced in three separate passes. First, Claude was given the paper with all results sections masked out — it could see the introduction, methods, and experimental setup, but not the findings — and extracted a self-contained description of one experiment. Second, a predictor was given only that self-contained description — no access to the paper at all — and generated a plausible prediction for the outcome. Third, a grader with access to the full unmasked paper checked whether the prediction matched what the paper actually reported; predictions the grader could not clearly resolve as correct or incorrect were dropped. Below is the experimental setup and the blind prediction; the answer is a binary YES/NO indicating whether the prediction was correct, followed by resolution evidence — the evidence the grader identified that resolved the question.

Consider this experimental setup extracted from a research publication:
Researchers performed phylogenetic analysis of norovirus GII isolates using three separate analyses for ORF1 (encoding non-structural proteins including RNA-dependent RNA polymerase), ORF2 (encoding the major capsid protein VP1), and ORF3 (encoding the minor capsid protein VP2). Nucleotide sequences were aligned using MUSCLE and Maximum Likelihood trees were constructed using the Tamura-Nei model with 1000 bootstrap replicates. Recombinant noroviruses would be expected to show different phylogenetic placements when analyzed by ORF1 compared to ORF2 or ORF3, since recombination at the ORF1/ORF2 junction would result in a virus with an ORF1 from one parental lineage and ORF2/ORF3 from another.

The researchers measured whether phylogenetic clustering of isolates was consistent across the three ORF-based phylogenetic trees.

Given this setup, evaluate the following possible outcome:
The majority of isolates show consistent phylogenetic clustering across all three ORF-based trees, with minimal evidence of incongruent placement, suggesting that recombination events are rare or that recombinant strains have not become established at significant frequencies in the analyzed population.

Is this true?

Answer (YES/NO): NO